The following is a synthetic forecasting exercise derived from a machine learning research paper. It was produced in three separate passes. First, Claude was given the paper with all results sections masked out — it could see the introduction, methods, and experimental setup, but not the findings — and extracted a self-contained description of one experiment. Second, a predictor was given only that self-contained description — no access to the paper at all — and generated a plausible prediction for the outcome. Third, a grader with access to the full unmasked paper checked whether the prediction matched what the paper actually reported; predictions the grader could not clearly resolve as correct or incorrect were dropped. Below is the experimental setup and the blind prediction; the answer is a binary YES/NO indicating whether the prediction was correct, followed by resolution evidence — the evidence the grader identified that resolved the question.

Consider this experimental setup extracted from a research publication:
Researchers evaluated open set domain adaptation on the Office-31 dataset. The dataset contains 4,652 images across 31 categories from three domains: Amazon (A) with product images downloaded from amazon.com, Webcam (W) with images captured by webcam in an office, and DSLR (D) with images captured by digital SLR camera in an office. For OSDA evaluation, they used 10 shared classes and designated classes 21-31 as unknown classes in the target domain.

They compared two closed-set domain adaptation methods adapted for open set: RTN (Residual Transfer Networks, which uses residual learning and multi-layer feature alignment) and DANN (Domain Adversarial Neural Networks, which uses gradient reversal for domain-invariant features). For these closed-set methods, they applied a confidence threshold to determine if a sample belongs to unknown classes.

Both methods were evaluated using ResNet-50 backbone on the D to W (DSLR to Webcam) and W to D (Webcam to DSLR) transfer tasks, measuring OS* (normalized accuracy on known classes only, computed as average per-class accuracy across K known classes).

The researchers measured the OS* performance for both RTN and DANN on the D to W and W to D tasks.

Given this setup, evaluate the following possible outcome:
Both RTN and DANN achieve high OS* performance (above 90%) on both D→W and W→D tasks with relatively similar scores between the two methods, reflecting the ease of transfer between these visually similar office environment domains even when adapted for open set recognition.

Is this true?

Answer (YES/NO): YES